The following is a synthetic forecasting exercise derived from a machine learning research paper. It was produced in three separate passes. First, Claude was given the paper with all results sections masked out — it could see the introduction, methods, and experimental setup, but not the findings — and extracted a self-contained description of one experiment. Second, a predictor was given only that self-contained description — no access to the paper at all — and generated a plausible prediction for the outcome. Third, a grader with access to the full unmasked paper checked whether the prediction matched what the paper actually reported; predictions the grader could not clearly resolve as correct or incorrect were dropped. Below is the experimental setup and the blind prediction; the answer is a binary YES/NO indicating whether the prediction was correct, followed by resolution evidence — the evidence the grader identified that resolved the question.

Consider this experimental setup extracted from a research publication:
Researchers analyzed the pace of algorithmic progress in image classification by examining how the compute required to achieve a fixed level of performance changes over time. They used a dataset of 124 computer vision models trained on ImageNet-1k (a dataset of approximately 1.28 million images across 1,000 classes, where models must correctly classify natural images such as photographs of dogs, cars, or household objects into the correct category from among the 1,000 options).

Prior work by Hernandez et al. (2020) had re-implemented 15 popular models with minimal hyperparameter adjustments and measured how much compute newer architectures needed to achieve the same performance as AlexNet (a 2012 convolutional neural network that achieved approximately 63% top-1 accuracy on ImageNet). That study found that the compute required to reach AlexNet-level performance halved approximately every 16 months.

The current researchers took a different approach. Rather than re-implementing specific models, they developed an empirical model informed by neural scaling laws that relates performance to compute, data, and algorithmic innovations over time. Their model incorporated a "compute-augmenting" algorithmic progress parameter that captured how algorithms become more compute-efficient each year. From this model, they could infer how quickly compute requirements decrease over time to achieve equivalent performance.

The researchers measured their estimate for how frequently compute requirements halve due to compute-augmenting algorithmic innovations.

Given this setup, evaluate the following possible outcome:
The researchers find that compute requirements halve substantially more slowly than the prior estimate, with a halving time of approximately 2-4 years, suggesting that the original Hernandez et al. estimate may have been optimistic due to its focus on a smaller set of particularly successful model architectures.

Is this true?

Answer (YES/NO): NO